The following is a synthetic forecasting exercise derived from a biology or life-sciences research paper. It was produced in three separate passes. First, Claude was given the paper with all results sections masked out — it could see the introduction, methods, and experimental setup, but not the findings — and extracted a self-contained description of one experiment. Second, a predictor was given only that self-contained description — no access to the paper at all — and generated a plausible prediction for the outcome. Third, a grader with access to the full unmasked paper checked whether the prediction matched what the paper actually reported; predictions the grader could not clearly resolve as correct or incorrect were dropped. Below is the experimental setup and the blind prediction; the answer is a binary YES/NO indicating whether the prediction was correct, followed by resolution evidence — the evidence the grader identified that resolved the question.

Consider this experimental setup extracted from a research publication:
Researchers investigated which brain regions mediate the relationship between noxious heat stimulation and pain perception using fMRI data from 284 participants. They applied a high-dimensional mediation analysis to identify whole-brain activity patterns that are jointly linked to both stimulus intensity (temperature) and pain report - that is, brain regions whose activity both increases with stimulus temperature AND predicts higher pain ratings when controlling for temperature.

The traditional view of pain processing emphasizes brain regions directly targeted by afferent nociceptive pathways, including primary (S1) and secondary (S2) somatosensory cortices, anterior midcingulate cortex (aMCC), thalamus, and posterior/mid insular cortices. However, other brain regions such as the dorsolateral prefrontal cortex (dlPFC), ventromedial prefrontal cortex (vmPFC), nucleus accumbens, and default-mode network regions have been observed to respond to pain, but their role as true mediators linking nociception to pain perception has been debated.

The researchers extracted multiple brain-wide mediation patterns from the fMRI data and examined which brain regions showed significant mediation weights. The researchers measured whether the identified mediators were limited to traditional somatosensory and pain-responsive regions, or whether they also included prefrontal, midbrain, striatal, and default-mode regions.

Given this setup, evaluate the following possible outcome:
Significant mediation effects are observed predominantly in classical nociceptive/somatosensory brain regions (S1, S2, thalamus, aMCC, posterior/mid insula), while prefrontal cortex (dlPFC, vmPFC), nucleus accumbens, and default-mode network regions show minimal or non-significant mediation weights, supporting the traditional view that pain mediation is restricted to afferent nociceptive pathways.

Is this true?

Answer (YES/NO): NO